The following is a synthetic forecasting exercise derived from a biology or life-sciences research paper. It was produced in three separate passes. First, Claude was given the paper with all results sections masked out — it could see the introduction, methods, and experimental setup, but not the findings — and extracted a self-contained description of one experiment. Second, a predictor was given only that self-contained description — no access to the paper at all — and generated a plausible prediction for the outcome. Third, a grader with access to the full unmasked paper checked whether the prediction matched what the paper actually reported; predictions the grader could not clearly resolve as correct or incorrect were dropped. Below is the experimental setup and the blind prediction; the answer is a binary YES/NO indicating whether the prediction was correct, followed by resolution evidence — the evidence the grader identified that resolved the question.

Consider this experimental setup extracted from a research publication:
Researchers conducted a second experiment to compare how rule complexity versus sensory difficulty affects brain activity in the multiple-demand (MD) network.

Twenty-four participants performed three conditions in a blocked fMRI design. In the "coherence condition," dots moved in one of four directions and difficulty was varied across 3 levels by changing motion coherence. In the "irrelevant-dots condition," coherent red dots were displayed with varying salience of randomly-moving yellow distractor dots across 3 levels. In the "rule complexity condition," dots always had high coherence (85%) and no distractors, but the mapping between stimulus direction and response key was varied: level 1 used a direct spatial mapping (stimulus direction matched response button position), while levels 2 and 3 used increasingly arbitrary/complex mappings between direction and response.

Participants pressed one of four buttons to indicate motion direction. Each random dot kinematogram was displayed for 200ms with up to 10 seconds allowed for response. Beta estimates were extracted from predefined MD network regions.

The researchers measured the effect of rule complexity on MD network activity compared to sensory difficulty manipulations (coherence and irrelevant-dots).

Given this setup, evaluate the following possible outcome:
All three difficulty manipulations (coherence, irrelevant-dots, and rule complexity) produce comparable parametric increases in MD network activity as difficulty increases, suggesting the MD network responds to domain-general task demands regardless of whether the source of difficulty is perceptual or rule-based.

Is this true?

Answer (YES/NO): NO